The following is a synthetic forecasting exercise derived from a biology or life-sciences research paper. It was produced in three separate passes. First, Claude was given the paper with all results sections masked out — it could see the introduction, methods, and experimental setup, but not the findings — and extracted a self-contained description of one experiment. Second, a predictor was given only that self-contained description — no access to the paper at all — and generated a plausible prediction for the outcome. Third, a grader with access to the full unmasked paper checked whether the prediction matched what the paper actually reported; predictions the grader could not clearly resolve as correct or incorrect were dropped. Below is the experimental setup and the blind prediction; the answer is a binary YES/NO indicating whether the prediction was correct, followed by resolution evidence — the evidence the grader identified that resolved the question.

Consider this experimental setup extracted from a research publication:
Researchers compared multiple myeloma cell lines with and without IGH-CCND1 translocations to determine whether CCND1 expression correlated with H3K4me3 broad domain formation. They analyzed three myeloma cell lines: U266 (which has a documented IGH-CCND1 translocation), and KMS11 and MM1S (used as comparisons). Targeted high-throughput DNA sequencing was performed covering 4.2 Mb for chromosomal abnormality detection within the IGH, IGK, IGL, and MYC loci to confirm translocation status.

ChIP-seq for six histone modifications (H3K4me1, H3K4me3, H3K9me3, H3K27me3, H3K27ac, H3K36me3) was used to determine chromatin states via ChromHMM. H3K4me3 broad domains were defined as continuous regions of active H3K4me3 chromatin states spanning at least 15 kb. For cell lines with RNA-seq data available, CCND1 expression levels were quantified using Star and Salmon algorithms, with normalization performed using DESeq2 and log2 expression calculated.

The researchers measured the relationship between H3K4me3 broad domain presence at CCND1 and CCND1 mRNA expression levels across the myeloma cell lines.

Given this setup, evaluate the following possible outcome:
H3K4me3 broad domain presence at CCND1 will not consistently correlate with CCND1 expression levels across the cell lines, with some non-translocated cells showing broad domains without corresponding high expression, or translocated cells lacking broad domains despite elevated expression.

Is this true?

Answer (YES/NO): NO